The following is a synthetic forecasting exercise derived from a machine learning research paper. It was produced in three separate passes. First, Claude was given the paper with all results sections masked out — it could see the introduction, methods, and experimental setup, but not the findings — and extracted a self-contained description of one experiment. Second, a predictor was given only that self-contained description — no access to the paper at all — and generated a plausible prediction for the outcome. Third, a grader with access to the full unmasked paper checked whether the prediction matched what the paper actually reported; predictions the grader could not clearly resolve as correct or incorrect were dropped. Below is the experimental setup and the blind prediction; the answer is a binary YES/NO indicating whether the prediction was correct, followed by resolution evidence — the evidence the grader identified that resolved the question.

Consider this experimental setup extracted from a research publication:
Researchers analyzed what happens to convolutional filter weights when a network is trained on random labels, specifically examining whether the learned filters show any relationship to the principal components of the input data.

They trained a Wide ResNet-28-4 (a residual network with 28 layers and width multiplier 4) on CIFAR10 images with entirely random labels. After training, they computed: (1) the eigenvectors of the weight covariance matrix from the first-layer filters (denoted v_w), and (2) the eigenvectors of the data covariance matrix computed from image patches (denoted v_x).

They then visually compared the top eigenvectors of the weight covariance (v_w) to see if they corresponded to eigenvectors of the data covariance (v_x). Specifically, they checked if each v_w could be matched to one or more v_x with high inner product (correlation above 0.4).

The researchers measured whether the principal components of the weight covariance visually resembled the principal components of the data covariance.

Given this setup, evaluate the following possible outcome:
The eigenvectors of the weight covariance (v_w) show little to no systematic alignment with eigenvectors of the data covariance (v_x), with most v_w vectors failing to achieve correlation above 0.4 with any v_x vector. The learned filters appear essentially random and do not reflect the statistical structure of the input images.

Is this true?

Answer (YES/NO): NO